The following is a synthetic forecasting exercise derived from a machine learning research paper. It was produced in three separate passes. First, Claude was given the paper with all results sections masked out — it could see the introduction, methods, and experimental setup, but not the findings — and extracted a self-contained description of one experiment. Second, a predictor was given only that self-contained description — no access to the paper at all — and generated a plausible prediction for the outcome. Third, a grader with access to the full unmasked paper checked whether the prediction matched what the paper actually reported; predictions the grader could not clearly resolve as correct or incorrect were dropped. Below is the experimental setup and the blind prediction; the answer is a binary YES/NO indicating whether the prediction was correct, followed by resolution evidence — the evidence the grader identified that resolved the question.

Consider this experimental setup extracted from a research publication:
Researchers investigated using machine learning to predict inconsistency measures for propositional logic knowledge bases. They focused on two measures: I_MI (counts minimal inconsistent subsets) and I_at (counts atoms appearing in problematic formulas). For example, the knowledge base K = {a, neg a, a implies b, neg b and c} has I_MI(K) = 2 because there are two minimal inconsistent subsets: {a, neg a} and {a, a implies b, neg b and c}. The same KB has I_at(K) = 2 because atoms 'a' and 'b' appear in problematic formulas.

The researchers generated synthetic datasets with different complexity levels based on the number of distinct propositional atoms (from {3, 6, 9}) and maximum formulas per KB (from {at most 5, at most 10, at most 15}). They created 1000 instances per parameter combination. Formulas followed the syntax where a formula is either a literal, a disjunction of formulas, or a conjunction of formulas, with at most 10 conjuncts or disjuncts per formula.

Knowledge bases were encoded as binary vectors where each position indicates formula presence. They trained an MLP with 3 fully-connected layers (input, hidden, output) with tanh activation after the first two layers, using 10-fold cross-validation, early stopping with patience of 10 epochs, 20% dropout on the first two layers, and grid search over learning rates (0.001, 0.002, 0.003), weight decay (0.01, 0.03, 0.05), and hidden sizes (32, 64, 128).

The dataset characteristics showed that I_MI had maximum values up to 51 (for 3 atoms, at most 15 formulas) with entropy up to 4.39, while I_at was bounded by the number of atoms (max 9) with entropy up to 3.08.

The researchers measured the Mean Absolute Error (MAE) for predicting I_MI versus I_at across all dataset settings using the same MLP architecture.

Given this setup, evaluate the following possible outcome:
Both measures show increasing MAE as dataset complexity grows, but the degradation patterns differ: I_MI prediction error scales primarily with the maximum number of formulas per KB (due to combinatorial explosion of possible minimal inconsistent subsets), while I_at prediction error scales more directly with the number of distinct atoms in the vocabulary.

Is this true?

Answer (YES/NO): NO